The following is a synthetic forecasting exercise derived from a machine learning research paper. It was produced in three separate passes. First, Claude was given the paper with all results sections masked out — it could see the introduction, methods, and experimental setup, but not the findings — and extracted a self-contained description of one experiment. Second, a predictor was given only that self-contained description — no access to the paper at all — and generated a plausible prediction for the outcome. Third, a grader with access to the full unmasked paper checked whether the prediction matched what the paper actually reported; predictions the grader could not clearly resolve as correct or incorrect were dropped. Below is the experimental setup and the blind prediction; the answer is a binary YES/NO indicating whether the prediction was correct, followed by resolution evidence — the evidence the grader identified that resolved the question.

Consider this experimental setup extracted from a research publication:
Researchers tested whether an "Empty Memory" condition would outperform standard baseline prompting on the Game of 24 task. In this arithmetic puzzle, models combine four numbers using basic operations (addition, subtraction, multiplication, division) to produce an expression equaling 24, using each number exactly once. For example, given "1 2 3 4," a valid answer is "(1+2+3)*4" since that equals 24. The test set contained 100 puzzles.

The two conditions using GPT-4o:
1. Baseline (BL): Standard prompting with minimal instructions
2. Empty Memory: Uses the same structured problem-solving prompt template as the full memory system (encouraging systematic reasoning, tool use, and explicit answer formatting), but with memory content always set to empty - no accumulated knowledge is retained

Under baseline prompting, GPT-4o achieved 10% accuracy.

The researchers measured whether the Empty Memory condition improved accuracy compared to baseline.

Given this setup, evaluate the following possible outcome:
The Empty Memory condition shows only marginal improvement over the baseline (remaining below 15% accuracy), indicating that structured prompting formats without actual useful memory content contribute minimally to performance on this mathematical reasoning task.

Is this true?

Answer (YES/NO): NO